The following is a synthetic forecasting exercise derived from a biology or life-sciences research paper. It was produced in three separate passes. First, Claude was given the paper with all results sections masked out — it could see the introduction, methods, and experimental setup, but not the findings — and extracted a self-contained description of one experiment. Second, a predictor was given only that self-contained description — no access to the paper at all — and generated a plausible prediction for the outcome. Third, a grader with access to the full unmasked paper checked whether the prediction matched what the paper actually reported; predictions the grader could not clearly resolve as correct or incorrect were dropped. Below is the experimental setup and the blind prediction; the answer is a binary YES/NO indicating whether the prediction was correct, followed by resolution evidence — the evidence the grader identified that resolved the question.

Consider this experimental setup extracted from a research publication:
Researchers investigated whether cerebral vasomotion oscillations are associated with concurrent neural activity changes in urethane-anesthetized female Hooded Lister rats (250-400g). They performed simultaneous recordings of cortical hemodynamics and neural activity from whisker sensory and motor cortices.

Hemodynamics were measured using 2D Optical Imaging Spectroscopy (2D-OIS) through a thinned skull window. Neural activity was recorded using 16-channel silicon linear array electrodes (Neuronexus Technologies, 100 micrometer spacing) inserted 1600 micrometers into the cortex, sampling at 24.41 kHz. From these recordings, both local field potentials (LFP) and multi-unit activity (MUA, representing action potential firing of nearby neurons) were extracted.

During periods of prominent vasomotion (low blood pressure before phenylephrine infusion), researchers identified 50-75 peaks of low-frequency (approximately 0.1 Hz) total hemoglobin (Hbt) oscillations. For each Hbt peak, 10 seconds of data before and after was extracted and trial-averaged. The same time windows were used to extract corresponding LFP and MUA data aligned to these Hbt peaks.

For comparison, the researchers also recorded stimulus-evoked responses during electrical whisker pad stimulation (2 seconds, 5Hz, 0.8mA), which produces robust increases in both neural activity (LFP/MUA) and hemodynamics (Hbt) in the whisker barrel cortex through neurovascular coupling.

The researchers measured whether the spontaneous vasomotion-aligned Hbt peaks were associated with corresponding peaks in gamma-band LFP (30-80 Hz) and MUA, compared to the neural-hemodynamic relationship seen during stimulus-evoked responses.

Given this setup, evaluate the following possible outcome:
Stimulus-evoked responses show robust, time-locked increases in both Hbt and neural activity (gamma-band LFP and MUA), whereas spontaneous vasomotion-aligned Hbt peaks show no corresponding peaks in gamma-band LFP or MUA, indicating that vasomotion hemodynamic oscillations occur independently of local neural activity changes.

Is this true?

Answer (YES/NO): YES